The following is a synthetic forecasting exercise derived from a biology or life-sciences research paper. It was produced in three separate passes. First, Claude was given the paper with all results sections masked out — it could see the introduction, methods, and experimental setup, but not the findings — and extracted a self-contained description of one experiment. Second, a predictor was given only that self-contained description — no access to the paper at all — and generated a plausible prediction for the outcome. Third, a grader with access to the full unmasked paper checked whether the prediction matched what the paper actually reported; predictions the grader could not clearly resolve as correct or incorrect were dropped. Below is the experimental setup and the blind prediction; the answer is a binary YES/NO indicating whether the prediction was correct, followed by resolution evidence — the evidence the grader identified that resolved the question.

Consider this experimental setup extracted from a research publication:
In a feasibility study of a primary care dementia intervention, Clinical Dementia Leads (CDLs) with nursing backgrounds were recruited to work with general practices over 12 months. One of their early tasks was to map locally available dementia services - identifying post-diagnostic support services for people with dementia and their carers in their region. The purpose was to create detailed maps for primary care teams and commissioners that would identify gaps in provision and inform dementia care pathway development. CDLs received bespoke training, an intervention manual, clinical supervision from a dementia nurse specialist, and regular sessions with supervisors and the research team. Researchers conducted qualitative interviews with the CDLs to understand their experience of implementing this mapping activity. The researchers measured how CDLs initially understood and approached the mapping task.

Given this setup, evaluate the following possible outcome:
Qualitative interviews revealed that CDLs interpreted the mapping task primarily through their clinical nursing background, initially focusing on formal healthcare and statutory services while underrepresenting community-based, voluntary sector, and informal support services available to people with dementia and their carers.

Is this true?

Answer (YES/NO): NO